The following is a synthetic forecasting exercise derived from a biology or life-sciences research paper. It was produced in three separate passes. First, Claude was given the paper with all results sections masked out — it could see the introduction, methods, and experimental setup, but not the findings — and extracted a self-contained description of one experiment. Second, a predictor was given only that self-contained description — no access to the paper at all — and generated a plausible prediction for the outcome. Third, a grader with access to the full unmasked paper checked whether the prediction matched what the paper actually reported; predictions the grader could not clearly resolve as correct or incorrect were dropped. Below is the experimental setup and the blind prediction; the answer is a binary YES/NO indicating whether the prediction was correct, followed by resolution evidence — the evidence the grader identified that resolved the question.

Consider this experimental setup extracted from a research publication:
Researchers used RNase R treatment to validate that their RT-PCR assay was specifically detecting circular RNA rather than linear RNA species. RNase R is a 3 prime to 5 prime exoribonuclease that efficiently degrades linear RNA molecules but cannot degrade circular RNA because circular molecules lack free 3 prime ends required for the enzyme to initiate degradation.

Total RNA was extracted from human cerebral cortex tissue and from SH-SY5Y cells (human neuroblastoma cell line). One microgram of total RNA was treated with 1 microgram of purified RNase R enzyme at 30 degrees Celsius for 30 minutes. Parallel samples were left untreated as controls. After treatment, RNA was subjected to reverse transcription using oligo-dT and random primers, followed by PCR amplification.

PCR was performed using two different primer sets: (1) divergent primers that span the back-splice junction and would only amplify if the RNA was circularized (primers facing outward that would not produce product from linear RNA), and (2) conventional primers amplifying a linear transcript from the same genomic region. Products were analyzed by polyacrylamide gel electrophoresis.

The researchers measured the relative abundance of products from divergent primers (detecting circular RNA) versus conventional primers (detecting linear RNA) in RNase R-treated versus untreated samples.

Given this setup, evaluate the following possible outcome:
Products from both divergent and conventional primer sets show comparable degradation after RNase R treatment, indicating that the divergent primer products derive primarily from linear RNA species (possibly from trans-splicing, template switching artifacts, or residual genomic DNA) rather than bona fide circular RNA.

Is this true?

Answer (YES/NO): NO